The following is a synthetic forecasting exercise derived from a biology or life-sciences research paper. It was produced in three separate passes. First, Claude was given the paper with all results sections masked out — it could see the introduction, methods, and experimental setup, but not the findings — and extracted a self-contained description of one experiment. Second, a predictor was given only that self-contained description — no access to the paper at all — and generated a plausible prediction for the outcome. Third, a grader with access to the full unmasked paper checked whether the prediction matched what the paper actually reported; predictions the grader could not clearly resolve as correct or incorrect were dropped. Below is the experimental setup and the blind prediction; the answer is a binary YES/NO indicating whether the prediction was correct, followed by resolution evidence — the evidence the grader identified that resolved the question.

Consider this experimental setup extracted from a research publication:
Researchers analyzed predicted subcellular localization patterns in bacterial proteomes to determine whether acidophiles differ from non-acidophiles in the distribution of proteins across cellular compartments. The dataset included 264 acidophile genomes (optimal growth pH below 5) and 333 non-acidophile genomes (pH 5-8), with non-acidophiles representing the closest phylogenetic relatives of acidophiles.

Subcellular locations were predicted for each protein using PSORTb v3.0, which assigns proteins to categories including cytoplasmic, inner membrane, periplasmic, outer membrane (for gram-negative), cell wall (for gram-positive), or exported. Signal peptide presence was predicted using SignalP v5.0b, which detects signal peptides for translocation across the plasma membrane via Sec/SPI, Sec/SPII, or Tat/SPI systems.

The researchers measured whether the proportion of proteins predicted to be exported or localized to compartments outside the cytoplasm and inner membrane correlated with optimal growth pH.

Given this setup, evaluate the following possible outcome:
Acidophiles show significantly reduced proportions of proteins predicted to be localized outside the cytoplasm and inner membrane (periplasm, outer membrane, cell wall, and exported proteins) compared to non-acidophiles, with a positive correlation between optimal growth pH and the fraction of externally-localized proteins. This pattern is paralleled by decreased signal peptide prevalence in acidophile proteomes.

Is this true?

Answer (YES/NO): YES